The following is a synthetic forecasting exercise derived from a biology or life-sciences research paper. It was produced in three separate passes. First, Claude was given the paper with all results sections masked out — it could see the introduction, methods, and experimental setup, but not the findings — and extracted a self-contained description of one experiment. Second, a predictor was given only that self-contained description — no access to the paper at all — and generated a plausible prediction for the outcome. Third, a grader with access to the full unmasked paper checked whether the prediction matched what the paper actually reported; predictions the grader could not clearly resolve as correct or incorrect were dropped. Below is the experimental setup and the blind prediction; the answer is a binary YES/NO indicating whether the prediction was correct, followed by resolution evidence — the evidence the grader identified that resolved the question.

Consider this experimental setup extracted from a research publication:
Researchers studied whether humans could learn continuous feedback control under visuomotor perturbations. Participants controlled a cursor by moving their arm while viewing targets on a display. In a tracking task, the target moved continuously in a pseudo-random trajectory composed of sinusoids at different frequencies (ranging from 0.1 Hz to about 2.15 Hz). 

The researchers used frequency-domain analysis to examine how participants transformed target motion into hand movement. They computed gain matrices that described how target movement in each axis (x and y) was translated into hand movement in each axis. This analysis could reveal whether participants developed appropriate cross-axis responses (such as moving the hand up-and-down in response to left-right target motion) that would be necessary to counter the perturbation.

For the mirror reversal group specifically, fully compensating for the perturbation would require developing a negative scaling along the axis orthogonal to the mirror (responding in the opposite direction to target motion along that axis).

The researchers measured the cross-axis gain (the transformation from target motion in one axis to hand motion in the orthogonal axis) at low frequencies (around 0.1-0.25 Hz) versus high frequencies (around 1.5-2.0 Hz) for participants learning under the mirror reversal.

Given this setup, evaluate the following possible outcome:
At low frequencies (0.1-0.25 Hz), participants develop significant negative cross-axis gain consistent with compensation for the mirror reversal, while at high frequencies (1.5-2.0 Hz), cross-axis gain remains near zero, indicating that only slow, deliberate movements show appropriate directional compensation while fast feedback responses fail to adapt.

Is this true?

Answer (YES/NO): YES